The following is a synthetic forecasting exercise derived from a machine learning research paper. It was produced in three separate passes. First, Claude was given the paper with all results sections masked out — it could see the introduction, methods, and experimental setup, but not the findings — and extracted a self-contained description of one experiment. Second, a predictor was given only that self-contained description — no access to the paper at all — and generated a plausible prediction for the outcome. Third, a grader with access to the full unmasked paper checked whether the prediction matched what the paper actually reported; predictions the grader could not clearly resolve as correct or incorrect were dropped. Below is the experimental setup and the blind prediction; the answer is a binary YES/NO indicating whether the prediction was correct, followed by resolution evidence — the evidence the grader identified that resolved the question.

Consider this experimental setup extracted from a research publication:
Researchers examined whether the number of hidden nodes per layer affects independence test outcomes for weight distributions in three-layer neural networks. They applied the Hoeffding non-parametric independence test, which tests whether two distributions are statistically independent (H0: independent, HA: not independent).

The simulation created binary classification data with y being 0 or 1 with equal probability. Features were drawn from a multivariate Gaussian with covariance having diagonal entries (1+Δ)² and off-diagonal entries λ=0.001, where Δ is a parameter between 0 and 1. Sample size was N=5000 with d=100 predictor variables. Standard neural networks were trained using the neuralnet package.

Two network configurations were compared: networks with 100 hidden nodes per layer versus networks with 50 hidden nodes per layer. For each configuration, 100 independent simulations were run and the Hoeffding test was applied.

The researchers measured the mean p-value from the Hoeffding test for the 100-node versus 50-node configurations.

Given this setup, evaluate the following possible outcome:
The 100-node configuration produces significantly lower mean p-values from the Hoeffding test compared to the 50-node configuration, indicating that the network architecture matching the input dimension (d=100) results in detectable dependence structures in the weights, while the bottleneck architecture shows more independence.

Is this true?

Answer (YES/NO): NO